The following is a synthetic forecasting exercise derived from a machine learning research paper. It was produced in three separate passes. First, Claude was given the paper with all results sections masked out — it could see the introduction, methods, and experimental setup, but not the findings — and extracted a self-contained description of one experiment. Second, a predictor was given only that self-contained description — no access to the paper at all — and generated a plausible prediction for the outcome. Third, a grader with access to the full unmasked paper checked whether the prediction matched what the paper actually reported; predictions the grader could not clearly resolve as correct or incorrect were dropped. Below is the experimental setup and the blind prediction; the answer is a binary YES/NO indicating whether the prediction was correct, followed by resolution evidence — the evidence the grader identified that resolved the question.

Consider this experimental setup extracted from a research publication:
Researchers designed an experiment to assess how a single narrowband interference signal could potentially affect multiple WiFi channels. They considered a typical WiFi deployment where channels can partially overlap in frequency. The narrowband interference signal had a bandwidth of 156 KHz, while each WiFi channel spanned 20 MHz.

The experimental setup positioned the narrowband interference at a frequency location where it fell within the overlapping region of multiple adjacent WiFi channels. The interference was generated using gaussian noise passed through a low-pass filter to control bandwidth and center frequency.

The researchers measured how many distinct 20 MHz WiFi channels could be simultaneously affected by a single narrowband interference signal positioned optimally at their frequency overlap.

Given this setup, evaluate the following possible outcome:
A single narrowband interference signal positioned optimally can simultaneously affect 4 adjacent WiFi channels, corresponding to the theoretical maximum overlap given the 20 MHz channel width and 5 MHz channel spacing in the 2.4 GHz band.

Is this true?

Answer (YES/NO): YES